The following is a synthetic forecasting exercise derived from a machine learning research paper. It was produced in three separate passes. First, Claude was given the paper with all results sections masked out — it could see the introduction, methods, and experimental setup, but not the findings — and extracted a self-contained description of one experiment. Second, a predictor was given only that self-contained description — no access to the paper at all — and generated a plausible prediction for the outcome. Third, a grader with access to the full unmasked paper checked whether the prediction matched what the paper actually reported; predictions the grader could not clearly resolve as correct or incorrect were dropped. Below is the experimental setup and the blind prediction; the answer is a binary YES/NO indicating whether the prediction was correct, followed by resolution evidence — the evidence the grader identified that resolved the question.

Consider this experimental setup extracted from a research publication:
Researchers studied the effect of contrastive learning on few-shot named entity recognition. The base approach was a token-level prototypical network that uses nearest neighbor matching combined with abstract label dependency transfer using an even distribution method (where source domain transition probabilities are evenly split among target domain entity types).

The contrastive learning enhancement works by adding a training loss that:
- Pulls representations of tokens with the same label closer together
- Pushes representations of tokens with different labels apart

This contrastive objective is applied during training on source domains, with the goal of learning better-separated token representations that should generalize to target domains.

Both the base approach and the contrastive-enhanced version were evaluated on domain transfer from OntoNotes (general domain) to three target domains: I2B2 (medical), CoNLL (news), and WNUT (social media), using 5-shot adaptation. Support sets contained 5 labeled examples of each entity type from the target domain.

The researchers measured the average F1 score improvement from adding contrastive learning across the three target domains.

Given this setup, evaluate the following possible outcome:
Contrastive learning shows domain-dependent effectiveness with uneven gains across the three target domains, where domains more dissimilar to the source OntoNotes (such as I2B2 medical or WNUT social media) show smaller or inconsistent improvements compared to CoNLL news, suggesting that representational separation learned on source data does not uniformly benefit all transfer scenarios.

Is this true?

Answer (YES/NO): NO